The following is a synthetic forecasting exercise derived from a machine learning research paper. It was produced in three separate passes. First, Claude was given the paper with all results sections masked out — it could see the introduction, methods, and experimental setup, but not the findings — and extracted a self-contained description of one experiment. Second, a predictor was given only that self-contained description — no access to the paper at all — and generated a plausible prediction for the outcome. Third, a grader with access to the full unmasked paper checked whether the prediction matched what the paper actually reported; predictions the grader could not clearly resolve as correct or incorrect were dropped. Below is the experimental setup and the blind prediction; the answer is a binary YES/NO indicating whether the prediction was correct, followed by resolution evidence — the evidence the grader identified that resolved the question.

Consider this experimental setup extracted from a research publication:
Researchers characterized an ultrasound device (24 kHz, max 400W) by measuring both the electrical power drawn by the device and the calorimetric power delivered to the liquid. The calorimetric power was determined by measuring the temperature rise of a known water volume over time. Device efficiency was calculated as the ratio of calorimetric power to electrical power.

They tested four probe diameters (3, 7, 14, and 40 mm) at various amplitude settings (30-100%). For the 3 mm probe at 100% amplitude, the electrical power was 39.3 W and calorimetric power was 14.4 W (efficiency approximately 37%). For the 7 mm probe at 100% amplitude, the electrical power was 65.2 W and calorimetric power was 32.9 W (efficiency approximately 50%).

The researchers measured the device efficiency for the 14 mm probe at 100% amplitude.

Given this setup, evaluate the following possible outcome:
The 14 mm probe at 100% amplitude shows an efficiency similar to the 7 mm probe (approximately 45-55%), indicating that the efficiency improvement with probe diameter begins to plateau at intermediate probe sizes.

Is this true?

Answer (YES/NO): NO